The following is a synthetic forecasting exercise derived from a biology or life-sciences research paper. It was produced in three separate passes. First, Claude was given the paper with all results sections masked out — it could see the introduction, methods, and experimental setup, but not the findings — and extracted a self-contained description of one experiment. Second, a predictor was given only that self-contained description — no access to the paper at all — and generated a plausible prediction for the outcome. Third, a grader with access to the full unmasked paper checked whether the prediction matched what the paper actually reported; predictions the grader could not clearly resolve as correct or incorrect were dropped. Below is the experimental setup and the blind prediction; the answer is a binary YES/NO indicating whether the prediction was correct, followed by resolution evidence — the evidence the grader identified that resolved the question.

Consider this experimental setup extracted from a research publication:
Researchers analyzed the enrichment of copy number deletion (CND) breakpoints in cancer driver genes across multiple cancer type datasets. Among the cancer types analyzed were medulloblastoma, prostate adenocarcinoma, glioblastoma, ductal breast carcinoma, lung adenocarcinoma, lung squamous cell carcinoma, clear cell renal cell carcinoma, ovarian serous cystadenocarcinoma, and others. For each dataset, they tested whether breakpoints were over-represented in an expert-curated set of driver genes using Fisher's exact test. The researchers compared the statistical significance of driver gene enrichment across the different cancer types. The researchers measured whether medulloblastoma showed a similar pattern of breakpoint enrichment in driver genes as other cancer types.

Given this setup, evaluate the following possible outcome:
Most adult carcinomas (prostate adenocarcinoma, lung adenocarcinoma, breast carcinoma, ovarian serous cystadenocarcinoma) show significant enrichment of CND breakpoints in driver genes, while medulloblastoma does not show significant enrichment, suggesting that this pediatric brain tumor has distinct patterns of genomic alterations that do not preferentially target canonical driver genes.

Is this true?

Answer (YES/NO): YES